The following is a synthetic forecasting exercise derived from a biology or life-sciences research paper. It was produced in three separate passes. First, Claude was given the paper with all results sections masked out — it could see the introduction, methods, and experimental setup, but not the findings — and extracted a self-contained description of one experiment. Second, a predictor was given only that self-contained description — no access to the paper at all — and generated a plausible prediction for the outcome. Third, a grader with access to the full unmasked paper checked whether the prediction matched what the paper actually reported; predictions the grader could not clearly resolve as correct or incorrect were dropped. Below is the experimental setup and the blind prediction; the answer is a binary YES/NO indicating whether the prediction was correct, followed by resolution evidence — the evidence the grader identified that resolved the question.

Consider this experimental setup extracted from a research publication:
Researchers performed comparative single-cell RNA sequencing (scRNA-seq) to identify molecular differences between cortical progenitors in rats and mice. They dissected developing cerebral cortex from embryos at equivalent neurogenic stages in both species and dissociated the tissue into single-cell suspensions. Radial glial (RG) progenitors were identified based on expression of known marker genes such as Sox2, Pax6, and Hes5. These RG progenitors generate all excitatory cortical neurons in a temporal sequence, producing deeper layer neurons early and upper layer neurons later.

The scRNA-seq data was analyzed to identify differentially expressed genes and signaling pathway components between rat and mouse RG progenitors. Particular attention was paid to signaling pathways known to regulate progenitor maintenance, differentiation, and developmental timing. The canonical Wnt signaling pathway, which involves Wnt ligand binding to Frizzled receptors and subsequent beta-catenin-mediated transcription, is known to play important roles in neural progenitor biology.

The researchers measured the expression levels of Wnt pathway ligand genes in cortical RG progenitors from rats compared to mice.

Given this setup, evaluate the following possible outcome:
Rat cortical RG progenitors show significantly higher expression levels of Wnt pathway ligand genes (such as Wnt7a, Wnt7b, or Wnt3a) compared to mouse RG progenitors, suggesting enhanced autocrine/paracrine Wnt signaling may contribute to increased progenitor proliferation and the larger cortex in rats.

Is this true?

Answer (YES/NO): NO